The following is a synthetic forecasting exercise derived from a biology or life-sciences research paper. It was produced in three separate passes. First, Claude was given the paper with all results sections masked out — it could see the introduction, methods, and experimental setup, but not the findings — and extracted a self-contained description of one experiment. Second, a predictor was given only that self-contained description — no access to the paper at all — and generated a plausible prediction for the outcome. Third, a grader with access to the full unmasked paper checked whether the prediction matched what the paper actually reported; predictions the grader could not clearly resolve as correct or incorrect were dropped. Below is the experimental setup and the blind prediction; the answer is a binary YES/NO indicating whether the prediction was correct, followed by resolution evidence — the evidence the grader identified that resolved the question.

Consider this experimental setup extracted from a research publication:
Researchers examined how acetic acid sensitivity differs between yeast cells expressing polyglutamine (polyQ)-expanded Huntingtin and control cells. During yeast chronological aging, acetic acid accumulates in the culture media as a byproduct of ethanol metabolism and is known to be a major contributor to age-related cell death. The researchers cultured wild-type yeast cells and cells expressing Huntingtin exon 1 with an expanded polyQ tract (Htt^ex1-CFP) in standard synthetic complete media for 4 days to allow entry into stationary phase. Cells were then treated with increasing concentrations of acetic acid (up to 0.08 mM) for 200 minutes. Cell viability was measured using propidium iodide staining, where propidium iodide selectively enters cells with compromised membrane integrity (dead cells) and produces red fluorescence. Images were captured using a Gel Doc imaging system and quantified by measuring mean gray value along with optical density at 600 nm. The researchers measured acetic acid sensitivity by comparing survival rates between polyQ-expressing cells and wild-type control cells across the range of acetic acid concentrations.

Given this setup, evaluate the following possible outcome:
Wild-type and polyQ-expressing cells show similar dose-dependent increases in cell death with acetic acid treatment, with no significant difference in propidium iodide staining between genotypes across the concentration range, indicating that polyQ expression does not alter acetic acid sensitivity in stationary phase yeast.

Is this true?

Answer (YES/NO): NO